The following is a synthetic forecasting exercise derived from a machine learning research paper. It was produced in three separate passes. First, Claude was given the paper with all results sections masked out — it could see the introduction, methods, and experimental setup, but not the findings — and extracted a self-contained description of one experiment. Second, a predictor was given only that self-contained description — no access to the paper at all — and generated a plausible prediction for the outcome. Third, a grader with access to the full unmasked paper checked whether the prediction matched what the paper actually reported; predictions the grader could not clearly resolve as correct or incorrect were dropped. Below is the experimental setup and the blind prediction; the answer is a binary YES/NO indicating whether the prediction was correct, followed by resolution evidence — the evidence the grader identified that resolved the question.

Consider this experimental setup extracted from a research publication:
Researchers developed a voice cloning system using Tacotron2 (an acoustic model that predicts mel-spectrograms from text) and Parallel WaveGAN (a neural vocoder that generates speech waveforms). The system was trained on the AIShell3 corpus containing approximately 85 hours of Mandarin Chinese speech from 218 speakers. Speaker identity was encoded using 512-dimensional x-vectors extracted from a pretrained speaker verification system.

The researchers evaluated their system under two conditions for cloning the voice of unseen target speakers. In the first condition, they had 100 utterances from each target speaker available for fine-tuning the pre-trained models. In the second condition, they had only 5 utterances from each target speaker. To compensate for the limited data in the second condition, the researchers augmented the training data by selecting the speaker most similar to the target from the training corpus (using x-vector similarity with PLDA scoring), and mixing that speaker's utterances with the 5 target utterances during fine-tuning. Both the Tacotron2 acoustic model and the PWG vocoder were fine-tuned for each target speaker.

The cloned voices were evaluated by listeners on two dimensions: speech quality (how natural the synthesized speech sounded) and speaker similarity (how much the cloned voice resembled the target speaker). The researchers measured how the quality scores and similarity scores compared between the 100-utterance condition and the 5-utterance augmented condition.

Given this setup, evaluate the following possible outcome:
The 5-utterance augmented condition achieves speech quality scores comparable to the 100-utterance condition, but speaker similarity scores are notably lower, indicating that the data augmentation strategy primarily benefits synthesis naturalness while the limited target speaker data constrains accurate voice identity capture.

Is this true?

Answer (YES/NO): YES